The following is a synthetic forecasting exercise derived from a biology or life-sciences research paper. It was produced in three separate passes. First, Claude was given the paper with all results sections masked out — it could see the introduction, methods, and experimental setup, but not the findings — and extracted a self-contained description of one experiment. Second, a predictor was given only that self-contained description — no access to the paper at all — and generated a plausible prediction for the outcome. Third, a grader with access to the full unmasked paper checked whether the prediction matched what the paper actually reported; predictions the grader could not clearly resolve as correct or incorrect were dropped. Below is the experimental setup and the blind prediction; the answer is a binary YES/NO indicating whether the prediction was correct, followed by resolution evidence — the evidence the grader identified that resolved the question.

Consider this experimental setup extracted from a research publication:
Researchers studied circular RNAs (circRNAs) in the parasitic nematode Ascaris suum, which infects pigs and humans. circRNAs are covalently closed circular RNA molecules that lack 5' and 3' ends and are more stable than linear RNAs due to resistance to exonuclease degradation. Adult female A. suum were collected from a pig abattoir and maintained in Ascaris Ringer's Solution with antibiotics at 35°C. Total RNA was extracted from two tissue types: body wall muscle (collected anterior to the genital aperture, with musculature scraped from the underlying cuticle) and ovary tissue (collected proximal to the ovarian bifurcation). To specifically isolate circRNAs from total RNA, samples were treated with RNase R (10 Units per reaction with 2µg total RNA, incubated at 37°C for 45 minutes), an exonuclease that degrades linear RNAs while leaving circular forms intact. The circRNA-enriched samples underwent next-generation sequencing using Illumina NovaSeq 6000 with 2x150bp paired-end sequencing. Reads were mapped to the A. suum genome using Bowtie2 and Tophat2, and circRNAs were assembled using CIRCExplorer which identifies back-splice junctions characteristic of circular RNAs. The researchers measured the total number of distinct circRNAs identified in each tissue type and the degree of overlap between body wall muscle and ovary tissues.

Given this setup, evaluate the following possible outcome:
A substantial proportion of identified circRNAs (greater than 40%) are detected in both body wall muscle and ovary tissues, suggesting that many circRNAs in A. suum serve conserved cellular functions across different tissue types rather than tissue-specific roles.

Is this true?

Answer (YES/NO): YES